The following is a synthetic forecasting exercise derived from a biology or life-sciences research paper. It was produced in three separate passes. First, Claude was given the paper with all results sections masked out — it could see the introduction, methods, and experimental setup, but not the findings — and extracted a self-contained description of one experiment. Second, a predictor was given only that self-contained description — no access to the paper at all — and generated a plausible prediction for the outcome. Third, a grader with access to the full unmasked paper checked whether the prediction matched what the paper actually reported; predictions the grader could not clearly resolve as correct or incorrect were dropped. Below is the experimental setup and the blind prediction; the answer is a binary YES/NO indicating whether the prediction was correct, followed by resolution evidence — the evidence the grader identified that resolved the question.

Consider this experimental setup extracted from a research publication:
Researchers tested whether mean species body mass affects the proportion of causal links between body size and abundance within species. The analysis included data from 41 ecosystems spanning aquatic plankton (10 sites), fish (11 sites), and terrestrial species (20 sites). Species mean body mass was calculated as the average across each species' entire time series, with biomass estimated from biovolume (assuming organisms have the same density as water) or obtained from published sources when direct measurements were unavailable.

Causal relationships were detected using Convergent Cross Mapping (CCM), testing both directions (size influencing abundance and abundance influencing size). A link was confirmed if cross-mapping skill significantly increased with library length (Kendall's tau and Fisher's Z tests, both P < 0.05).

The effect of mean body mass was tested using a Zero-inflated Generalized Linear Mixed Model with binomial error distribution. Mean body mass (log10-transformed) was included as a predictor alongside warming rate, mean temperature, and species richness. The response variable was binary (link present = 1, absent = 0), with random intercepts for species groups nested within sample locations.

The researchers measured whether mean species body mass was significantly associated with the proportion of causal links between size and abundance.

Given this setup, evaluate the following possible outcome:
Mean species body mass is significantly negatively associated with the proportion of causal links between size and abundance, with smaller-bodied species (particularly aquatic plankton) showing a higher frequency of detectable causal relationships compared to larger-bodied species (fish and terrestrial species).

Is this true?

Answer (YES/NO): NO